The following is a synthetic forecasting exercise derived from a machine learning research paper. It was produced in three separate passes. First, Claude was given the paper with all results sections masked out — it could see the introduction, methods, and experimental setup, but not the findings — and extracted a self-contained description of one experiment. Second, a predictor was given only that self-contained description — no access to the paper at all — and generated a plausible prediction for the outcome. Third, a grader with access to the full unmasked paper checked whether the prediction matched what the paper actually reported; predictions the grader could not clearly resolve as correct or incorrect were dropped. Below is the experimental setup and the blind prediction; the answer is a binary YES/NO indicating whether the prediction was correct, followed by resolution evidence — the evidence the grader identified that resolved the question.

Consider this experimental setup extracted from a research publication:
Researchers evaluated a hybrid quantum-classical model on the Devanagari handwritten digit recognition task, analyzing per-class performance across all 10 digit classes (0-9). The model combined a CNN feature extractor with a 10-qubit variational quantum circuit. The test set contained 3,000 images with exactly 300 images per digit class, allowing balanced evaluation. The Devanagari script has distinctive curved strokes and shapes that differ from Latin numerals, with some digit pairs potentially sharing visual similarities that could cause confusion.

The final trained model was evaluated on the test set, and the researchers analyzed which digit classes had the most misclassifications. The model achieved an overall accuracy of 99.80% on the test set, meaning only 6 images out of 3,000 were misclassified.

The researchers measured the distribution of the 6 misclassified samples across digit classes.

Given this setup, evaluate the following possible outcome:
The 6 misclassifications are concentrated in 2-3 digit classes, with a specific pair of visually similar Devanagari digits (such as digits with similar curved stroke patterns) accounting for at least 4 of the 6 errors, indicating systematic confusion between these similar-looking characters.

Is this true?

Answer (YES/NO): NO